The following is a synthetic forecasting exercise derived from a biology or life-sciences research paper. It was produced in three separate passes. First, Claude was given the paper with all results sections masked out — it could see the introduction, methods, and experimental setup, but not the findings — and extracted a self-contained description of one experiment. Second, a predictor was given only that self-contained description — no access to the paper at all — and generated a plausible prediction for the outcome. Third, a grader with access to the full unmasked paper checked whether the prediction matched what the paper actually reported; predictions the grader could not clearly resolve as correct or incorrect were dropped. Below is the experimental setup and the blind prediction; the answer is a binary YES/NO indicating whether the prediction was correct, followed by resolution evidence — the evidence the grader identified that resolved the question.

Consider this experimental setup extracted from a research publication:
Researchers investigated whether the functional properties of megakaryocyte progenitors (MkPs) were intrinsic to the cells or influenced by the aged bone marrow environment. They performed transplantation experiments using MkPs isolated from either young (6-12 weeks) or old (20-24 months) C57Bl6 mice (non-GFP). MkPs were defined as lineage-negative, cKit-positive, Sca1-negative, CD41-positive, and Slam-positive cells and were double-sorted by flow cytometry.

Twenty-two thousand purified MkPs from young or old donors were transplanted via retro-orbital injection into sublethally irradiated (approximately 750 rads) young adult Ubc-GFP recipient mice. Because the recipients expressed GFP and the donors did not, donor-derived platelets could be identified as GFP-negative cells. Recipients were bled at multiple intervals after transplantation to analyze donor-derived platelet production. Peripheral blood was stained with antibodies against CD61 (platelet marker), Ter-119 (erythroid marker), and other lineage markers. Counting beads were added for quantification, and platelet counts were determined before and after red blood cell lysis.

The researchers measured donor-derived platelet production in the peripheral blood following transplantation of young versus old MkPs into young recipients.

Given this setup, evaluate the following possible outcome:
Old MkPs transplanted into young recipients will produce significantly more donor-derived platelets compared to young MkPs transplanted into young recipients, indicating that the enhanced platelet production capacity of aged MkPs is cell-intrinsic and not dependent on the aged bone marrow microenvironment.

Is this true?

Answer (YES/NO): YES